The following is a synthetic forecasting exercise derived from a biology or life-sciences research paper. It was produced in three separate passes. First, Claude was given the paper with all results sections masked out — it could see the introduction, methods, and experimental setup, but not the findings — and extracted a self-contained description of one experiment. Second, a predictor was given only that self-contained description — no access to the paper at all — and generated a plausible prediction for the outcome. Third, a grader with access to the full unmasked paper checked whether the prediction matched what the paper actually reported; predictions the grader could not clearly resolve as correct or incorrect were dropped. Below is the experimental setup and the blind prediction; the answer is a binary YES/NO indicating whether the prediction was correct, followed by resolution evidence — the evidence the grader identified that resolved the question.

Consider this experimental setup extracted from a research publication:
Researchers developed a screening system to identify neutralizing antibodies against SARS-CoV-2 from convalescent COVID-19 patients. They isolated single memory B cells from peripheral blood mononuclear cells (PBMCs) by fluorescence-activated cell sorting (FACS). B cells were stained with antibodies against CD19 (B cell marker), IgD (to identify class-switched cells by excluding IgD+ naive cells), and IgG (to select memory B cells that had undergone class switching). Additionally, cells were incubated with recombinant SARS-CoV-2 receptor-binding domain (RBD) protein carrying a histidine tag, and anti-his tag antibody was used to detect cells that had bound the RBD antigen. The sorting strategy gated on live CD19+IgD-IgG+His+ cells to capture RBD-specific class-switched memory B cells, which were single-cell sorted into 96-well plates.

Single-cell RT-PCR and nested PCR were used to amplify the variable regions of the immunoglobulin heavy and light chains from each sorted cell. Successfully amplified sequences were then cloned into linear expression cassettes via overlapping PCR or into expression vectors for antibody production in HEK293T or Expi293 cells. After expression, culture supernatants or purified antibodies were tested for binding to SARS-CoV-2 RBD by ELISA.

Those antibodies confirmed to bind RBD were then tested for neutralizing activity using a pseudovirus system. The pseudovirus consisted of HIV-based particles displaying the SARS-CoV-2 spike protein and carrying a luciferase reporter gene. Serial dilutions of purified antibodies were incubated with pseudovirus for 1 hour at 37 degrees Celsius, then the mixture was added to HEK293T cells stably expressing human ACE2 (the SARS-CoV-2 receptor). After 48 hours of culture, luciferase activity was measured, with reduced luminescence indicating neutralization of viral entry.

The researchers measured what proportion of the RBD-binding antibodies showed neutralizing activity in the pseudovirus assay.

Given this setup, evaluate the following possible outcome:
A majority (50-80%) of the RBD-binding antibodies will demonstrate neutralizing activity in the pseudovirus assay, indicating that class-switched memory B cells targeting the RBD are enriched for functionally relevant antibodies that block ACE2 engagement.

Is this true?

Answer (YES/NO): NO